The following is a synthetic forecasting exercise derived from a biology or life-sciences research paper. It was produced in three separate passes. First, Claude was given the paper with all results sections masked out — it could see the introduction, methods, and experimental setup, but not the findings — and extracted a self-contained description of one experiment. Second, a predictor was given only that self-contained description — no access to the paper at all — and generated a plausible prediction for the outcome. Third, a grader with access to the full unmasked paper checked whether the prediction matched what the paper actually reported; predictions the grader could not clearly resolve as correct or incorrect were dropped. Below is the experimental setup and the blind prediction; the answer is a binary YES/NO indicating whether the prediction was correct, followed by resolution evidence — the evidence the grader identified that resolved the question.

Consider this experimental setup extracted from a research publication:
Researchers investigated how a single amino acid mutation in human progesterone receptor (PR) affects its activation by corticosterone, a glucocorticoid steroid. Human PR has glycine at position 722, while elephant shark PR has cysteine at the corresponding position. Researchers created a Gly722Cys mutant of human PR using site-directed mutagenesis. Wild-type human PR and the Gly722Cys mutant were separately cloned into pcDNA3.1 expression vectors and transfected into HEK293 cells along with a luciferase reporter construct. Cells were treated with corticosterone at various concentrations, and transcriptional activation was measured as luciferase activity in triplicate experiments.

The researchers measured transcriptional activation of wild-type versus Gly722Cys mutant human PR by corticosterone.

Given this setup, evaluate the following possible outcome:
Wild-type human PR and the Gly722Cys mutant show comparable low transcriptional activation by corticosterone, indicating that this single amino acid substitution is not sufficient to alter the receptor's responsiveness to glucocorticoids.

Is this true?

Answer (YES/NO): NO